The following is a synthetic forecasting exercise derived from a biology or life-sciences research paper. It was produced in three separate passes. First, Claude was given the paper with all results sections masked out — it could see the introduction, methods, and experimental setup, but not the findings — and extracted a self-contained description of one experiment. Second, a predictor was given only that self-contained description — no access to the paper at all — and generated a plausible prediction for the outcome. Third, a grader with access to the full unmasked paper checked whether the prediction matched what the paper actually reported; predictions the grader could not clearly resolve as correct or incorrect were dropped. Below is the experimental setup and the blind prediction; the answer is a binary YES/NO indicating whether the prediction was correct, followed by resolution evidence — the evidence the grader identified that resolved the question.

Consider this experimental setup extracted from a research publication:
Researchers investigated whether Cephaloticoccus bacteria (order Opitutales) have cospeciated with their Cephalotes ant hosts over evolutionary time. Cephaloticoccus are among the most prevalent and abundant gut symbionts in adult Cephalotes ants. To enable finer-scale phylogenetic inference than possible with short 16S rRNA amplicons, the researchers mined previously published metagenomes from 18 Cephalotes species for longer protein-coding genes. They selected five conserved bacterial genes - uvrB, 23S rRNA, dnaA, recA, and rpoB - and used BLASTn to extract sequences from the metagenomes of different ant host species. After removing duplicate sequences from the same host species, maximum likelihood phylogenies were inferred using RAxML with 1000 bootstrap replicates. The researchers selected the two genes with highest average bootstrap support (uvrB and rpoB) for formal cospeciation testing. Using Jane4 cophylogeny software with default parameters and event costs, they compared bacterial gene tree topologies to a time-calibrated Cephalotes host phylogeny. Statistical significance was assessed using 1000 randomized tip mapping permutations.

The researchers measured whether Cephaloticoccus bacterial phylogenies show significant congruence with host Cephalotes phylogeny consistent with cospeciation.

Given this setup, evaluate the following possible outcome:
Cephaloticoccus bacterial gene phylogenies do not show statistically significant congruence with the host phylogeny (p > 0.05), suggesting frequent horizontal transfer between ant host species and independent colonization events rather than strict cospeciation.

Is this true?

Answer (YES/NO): NO